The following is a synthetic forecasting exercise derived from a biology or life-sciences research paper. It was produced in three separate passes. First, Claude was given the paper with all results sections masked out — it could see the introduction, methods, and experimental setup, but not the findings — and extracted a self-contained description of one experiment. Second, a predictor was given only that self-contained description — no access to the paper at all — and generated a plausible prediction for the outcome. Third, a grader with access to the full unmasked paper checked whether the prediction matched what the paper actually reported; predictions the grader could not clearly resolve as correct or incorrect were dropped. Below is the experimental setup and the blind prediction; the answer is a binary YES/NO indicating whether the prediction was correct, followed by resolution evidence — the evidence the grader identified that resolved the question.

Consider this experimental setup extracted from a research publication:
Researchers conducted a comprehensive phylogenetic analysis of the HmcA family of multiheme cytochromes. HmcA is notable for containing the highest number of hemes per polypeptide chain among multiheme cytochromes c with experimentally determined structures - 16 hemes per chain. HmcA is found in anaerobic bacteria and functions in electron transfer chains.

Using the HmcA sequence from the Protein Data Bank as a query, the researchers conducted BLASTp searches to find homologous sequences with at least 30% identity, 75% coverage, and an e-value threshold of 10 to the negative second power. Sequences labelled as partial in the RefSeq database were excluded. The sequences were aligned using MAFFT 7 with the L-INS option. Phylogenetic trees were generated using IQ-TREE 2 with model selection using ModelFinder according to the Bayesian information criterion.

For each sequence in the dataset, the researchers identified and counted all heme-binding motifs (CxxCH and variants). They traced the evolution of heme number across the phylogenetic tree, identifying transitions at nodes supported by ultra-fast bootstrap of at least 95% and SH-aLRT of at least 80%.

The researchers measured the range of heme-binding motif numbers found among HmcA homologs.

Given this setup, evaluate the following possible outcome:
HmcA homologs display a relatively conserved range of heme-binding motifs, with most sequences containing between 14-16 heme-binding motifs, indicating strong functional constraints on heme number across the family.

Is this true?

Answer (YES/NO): NO